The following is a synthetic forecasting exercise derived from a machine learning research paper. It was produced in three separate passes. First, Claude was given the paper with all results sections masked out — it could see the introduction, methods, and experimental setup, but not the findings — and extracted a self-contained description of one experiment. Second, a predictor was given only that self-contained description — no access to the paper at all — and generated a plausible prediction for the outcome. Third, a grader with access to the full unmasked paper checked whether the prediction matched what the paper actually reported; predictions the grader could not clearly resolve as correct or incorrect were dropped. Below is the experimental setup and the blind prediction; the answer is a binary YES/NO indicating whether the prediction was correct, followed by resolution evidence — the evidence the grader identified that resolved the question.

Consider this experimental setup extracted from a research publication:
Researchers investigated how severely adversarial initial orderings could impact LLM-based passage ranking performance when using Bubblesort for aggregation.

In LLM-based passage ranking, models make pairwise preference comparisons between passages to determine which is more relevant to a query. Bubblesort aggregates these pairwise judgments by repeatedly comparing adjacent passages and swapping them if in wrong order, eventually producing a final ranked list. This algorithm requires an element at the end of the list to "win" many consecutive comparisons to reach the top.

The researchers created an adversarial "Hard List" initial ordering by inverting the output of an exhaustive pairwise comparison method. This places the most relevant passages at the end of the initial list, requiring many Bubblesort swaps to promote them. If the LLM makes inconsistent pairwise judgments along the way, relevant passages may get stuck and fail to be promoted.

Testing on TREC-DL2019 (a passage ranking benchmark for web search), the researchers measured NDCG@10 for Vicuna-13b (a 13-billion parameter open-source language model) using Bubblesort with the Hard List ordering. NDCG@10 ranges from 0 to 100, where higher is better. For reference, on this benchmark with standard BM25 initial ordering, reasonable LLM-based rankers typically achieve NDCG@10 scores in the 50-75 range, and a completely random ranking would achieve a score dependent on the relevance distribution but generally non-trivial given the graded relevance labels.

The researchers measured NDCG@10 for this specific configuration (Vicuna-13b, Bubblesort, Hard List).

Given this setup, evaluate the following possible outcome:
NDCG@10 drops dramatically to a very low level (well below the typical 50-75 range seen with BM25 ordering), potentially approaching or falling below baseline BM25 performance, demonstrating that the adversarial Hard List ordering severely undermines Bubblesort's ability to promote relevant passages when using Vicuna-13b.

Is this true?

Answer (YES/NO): YES